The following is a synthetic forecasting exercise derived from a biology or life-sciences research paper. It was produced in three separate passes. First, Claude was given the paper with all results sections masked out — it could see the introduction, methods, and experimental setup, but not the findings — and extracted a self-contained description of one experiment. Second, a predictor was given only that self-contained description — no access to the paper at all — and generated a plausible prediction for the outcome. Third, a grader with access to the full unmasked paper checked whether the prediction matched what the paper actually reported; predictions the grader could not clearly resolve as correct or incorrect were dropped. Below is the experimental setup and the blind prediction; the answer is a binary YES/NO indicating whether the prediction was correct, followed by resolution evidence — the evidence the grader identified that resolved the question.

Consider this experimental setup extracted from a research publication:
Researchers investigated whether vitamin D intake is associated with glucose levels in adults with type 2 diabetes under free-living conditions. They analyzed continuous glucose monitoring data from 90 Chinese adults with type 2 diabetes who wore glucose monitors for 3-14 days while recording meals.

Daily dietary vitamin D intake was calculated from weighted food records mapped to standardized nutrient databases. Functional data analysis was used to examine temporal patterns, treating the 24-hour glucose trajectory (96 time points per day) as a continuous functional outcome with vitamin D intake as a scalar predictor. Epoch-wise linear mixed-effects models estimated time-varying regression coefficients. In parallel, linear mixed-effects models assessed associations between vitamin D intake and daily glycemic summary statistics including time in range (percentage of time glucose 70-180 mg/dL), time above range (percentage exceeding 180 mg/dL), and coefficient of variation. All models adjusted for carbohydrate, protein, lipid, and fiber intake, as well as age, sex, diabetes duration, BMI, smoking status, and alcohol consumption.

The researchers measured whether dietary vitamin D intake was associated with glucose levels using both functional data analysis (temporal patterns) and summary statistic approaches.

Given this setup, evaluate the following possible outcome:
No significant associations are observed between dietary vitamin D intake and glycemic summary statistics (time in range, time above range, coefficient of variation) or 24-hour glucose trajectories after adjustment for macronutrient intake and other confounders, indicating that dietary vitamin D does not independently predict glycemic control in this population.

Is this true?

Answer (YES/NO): NO